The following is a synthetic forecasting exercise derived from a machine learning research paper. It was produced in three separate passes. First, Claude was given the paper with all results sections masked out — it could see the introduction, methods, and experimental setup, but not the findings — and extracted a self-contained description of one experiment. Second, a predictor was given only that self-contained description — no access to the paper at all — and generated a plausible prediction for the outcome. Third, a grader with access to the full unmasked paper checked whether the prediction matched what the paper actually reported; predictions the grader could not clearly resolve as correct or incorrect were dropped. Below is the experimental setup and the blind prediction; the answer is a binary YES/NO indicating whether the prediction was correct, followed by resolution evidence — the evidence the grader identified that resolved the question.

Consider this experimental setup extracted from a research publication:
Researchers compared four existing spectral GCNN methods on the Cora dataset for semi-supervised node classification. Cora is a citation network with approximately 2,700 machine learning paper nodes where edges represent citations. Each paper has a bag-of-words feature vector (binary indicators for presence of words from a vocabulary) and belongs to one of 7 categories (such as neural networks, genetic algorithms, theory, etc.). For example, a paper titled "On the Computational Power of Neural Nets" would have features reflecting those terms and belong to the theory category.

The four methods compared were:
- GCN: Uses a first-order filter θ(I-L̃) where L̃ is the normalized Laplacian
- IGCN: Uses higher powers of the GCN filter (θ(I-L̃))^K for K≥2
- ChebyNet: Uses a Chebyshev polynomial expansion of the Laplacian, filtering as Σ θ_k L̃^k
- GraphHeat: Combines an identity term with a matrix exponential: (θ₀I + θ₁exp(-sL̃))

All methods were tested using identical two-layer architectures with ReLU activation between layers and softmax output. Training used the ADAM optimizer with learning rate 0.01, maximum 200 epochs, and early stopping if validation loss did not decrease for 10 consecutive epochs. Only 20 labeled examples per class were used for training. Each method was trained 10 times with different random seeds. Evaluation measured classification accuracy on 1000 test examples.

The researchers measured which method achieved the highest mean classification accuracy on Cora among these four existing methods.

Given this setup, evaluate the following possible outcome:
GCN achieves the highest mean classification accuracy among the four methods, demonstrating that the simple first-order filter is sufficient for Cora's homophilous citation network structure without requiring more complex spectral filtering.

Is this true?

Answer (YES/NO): NO